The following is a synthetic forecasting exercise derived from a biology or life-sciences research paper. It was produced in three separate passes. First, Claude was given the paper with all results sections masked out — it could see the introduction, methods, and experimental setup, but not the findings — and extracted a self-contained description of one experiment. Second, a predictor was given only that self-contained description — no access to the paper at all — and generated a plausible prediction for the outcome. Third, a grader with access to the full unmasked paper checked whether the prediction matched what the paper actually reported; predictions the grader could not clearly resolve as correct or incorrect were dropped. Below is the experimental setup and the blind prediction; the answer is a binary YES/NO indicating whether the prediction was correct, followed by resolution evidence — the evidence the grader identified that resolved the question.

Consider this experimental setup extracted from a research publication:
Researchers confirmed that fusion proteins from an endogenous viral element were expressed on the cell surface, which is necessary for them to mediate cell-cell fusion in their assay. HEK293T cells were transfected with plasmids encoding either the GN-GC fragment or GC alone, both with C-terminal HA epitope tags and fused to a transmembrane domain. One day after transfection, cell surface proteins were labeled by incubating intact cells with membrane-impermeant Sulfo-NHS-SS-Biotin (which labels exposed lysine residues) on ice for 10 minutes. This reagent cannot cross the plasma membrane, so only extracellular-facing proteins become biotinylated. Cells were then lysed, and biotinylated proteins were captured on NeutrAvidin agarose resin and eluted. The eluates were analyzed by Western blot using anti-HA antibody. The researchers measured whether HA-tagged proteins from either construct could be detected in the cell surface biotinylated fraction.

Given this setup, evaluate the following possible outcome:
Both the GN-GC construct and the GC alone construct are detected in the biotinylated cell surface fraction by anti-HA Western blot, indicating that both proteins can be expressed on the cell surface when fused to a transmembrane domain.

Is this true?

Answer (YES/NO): NO